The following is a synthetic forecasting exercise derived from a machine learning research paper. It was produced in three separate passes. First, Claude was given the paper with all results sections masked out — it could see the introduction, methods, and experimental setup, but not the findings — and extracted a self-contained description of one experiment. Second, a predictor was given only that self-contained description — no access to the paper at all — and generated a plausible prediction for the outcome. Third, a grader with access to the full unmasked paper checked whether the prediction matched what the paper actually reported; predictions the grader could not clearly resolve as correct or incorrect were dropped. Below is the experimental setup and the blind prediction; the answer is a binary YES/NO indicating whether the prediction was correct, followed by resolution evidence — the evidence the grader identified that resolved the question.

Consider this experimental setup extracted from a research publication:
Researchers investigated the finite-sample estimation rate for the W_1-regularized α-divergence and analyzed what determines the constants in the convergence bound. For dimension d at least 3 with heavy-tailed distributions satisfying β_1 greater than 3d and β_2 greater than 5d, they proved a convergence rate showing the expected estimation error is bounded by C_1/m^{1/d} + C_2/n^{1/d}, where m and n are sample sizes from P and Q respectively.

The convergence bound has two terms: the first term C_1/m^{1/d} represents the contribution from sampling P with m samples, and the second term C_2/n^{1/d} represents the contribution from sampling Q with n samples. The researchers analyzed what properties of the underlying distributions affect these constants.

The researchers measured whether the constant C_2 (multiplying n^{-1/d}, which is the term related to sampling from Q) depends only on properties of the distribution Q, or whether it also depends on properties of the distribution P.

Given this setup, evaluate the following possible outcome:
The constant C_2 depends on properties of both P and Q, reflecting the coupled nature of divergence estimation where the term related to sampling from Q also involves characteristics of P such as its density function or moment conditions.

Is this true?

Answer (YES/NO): YES